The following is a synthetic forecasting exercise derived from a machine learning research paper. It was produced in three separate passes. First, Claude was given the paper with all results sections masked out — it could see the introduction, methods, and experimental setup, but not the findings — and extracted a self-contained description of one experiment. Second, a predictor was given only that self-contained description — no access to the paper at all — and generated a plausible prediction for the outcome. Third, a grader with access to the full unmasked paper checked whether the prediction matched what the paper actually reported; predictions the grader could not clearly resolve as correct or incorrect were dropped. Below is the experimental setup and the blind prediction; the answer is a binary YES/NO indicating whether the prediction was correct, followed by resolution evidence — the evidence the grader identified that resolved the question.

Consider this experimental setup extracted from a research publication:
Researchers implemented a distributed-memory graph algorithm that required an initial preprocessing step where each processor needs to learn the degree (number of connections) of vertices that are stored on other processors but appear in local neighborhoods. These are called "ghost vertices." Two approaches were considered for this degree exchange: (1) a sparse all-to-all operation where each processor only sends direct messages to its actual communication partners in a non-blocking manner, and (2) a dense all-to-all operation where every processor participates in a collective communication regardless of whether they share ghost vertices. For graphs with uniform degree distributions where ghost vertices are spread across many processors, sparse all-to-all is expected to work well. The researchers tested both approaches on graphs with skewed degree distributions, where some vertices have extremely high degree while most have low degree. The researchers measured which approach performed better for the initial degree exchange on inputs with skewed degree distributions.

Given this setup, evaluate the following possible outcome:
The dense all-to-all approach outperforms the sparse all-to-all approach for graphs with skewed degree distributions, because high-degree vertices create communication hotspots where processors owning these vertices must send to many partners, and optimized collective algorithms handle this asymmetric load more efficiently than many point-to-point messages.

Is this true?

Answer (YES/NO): YES